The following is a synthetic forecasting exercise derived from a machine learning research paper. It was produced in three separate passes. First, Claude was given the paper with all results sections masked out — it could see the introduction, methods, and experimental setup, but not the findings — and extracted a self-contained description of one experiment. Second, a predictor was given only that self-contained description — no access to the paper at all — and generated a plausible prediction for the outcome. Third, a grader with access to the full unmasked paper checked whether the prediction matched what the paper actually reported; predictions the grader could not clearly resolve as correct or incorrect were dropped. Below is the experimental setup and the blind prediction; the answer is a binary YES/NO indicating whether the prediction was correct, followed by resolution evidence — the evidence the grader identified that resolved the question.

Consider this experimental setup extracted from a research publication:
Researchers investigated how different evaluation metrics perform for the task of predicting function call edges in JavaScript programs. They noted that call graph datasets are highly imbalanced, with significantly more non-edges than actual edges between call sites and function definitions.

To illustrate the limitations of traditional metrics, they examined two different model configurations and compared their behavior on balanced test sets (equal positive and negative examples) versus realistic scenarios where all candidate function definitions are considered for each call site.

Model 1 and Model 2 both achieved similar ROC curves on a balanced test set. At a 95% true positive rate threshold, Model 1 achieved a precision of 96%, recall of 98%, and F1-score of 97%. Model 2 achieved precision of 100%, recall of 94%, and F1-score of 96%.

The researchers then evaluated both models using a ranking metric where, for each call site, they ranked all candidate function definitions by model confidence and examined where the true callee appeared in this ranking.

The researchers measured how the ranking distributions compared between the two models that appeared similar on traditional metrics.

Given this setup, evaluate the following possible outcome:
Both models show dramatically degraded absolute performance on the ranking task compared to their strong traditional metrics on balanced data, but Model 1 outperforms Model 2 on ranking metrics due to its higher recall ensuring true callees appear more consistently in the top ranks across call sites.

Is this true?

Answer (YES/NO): NO